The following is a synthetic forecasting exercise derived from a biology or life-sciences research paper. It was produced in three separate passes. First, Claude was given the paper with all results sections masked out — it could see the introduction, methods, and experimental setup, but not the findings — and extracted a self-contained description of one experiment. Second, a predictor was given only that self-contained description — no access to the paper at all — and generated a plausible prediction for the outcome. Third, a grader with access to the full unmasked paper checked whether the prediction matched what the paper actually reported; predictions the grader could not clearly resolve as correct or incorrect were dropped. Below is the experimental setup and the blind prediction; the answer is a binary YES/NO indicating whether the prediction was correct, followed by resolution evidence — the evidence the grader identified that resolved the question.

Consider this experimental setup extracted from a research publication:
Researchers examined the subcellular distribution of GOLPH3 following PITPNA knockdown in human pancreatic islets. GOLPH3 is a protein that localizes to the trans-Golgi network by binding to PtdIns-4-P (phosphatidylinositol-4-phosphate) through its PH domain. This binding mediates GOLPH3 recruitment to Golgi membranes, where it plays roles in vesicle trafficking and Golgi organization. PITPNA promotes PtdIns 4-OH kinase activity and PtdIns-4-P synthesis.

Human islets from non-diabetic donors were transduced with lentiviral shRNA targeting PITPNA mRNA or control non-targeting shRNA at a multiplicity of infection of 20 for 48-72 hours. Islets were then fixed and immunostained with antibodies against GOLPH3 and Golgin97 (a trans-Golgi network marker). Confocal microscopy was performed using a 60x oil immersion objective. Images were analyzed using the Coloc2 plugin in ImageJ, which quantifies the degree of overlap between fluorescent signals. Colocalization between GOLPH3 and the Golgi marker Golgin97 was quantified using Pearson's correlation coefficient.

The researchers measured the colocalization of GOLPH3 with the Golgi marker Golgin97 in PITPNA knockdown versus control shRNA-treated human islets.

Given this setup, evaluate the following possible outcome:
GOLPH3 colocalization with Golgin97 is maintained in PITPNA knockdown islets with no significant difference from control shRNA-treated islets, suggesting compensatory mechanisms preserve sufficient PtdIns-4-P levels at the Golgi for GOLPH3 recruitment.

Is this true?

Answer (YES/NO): NO